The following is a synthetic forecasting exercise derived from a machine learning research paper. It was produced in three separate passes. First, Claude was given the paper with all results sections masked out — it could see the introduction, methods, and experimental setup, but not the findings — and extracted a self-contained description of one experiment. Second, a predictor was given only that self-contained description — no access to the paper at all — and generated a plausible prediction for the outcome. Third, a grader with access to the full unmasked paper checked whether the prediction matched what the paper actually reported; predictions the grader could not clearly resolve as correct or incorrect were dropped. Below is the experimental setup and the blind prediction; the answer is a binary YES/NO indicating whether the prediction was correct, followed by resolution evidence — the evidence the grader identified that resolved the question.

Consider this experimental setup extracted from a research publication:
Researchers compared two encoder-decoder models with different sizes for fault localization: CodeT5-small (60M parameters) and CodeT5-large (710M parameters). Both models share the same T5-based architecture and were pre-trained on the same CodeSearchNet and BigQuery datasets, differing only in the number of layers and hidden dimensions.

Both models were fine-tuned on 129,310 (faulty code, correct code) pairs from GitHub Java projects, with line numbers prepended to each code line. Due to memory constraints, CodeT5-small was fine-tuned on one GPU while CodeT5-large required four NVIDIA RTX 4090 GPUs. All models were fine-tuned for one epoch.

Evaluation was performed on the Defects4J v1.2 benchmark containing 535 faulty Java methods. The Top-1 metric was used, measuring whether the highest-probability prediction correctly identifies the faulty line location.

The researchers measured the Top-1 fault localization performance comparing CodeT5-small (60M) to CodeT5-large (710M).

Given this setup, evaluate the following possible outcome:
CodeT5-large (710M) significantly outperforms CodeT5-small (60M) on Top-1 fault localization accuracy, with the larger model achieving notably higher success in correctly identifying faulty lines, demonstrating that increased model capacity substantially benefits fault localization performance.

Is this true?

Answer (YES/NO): NO